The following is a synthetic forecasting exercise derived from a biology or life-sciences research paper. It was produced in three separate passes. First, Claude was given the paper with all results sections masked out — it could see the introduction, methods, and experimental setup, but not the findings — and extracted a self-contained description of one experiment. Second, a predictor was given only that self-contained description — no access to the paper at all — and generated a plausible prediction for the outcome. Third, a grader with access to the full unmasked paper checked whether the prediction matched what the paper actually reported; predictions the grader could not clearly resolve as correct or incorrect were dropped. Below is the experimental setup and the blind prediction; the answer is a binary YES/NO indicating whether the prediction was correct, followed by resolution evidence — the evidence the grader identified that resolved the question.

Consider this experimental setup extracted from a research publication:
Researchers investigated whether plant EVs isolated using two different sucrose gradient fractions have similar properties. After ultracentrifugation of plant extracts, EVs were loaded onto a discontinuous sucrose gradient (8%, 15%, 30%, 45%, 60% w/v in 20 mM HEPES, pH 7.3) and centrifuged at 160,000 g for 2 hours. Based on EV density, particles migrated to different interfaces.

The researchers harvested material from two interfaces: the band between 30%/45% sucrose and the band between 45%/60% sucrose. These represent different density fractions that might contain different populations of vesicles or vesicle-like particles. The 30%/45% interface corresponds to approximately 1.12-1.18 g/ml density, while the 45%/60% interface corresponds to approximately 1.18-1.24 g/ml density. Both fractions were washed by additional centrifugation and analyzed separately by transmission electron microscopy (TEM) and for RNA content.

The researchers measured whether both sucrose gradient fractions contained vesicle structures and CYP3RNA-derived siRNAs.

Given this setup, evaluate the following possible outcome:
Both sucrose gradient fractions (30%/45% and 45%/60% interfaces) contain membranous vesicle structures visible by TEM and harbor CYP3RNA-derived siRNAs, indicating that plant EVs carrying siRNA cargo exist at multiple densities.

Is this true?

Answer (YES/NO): NO